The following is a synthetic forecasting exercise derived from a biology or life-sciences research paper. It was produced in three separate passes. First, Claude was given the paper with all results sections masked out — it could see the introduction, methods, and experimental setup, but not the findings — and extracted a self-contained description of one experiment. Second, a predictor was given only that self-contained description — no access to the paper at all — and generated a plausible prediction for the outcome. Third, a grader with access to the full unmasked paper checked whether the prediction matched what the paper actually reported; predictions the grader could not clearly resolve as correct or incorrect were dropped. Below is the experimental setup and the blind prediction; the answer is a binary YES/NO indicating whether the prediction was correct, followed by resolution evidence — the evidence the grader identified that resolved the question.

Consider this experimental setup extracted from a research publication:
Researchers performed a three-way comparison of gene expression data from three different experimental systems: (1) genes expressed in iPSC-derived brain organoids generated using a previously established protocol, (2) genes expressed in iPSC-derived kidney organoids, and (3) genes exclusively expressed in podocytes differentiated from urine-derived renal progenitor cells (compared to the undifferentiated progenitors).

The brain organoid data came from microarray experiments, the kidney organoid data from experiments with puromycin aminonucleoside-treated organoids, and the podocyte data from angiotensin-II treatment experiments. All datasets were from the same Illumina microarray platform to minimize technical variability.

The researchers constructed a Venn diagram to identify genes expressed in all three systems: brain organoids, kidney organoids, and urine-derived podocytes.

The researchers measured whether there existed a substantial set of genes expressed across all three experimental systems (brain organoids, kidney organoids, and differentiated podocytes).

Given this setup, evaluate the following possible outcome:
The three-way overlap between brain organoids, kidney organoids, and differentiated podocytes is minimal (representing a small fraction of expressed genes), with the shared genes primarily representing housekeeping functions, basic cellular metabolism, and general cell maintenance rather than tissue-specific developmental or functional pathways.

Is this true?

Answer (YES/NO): NO